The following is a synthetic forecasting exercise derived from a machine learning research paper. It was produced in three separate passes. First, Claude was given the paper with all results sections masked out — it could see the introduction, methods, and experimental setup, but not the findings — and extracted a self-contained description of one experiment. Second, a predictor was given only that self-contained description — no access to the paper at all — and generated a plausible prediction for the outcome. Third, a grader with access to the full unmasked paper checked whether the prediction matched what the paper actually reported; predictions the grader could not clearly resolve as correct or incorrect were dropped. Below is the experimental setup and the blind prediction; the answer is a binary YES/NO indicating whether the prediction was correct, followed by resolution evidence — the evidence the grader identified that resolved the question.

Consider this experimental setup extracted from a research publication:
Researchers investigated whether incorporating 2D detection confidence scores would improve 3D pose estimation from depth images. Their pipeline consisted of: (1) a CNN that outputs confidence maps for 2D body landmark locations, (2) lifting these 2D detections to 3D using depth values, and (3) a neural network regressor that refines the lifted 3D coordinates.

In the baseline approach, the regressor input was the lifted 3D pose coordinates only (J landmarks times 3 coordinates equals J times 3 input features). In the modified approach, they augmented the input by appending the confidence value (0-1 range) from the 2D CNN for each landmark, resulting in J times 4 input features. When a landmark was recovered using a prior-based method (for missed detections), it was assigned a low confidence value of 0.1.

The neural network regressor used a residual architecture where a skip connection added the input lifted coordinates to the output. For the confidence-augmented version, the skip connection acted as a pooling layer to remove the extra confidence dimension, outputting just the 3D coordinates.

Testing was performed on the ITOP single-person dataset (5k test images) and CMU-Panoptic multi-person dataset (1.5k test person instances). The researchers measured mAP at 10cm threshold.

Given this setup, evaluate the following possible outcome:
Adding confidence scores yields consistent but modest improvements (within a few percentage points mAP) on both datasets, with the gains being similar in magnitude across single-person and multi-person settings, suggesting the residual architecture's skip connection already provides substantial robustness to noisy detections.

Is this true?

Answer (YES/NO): NO